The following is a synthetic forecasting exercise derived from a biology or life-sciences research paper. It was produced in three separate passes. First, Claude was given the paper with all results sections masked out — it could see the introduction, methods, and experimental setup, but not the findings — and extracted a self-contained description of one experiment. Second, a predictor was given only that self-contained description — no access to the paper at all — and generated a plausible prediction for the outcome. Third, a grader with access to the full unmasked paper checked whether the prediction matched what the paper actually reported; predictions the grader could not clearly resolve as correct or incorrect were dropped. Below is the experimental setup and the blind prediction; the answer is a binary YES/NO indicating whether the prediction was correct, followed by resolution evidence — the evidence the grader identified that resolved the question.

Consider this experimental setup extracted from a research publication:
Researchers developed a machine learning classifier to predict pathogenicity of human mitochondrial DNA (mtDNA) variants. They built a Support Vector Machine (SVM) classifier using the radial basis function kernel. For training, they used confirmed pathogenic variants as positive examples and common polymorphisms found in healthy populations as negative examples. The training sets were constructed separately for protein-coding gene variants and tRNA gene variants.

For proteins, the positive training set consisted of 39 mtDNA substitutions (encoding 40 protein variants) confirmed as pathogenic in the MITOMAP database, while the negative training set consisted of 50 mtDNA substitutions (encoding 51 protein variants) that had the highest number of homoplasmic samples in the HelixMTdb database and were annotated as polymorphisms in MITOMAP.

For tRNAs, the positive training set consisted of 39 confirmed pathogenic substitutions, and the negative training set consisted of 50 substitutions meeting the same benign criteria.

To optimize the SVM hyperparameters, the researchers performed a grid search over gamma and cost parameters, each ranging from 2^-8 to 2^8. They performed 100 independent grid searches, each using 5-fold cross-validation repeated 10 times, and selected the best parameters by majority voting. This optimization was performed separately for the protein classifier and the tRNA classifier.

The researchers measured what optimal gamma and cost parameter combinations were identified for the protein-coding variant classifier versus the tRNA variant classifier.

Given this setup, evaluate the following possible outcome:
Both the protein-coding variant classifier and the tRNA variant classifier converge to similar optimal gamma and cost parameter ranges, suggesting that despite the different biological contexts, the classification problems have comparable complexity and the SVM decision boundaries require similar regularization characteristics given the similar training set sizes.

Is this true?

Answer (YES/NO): NO